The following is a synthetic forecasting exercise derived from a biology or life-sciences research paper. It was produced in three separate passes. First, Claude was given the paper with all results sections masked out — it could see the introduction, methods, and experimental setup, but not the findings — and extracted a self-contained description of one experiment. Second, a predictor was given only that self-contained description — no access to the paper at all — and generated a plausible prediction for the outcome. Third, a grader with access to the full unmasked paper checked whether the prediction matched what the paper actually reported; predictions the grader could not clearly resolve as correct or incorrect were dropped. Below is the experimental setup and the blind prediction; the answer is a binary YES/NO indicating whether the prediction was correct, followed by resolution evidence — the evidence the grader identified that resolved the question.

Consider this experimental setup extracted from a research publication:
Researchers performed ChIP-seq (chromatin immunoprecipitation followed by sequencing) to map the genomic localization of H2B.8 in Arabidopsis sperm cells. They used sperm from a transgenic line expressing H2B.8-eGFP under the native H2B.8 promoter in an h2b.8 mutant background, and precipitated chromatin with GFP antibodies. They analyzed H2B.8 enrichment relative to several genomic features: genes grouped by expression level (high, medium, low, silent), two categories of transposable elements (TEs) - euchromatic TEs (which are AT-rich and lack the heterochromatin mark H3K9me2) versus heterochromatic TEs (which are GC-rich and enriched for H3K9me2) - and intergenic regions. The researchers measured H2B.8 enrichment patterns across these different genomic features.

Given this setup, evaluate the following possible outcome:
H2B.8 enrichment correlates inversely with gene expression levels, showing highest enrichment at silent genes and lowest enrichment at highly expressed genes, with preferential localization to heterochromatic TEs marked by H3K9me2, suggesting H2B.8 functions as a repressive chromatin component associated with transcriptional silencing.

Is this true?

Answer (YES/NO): NO